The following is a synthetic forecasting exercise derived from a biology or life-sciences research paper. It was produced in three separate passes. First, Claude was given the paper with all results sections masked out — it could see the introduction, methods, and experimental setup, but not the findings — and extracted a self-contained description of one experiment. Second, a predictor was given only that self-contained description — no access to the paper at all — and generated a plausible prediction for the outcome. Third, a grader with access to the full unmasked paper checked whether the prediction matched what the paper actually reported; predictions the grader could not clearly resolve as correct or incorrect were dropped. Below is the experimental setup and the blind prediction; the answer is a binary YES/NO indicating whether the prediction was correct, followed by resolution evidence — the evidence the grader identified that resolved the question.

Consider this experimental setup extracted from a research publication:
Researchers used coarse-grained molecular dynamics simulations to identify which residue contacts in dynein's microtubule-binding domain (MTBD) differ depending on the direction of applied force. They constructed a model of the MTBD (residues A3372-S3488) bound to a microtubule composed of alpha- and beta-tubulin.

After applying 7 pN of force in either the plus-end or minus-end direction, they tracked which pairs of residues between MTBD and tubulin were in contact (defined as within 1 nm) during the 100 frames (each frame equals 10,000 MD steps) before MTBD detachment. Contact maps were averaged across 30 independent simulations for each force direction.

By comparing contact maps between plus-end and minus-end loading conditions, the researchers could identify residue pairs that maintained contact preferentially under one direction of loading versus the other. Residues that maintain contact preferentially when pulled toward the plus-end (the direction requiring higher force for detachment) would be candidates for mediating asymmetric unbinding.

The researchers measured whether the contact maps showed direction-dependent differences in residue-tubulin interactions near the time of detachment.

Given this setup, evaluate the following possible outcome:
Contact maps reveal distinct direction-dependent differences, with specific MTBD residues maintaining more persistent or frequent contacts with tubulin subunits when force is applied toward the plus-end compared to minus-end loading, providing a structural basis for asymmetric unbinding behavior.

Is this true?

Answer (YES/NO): YES